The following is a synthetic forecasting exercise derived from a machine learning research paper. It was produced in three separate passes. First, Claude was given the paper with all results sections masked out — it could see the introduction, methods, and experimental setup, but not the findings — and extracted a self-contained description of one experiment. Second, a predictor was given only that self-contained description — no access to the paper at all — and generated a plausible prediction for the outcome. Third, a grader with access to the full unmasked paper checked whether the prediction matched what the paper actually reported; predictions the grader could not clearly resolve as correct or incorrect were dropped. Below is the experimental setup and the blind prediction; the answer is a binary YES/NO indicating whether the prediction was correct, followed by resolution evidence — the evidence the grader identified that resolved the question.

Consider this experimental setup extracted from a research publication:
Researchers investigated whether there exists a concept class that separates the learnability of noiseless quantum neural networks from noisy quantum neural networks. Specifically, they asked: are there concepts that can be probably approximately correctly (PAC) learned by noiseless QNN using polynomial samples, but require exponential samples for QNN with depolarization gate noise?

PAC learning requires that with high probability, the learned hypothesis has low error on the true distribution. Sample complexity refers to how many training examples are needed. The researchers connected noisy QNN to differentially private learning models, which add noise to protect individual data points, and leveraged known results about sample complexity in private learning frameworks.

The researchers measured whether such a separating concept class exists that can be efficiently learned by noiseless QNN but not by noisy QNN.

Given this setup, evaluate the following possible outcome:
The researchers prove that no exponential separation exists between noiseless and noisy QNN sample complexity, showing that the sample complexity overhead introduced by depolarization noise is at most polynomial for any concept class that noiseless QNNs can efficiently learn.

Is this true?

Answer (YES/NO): YES